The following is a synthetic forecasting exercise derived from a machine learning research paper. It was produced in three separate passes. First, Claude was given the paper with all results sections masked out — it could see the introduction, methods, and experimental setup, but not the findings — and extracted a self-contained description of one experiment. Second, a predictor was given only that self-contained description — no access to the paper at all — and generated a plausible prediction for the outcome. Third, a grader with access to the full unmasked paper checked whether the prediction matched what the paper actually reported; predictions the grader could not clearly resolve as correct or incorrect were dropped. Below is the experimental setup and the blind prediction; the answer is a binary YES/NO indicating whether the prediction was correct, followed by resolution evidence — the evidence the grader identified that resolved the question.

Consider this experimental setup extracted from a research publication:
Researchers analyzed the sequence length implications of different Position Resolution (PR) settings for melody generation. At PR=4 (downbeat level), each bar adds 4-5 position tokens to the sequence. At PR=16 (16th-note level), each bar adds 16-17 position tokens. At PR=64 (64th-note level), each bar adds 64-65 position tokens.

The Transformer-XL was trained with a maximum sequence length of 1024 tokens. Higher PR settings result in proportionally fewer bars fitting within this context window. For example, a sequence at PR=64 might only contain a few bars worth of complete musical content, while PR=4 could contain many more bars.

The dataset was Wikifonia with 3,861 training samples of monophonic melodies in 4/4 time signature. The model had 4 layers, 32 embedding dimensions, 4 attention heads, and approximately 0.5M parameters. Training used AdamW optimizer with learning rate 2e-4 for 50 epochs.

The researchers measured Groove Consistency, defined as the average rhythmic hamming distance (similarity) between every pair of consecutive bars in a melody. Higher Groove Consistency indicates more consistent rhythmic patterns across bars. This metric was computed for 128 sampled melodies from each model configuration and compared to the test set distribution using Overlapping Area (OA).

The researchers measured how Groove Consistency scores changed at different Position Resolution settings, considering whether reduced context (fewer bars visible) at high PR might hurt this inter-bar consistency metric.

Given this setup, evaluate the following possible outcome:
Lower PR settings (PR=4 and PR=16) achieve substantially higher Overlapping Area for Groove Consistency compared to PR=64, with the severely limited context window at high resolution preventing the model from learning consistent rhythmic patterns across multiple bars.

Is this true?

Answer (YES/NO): YES